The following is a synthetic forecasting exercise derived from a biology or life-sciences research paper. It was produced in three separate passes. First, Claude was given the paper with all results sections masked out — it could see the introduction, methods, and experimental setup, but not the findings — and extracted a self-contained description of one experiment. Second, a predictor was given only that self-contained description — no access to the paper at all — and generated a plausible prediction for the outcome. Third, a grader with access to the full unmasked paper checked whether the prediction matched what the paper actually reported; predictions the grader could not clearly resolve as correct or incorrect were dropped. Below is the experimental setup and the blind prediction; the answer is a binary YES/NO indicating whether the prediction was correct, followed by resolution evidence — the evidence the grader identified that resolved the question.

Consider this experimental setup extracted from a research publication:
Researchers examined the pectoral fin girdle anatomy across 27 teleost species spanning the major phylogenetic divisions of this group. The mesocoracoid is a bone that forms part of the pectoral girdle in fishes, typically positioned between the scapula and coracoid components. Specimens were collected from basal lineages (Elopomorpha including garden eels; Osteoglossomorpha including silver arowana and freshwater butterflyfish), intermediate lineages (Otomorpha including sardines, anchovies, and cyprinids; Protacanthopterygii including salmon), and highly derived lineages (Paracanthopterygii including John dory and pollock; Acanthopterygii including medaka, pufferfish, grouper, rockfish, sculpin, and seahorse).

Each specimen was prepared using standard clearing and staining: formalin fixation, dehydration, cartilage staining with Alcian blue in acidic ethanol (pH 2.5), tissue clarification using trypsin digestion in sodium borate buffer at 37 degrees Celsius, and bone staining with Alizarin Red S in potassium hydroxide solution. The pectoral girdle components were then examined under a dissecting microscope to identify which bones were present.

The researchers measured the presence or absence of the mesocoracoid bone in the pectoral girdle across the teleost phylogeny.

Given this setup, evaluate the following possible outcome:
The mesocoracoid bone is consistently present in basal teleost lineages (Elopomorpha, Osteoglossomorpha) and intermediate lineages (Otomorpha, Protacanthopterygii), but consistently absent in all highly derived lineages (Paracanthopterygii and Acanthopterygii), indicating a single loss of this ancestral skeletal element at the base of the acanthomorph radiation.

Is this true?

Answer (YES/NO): NO